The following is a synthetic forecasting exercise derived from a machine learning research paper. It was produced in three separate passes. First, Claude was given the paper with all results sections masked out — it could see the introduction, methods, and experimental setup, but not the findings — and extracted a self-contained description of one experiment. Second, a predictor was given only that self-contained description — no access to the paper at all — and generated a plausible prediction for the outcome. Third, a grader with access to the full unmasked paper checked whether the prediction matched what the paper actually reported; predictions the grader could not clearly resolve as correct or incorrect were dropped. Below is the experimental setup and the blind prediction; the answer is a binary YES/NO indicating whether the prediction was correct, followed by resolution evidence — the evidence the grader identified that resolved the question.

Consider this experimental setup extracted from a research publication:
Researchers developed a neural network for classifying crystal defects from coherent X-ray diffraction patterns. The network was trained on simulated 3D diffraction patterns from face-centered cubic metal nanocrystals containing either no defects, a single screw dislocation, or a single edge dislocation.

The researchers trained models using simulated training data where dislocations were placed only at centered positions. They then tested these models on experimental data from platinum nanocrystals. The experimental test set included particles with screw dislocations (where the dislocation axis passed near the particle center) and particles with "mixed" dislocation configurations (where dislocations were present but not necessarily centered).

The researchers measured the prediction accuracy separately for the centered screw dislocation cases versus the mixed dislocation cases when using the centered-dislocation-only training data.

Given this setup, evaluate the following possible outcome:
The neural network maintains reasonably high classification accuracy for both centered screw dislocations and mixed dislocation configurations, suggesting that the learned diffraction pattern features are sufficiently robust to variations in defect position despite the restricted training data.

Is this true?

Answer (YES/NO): NO